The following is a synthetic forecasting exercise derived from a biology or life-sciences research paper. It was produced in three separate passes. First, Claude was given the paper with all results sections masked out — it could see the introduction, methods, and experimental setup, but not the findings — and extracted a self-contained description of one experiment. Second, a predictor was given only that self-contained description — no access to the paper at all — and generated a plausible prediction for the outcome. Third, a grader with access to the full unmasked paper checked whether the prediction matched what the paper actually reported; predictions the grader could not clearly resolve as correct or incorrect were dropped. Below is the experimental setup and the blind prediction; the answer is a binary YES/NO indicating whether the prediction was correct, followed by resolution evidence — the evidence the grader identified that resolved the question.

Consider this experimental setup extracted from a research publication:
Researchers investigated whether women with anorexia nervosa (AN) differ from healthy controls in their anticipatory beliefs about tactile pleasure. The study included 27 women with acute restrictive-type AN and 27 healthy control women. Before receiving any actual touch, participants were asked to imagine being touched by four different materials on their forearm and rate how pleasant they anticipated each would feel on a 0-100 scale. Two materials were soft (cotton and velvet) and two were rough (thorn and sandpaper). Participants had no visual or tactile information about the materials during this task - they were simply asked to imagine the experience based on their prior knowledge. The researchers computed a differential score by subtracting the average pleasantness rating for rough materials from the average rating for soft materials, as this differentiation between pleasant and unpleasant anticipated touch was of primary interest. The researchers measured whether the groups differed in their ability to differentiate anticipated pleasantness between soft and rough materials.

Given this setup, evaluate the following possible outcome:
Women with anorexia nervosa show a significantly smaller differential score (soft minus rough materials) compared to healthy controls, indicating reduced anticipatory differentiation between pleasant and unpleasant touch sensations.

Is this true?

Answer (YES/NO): YES